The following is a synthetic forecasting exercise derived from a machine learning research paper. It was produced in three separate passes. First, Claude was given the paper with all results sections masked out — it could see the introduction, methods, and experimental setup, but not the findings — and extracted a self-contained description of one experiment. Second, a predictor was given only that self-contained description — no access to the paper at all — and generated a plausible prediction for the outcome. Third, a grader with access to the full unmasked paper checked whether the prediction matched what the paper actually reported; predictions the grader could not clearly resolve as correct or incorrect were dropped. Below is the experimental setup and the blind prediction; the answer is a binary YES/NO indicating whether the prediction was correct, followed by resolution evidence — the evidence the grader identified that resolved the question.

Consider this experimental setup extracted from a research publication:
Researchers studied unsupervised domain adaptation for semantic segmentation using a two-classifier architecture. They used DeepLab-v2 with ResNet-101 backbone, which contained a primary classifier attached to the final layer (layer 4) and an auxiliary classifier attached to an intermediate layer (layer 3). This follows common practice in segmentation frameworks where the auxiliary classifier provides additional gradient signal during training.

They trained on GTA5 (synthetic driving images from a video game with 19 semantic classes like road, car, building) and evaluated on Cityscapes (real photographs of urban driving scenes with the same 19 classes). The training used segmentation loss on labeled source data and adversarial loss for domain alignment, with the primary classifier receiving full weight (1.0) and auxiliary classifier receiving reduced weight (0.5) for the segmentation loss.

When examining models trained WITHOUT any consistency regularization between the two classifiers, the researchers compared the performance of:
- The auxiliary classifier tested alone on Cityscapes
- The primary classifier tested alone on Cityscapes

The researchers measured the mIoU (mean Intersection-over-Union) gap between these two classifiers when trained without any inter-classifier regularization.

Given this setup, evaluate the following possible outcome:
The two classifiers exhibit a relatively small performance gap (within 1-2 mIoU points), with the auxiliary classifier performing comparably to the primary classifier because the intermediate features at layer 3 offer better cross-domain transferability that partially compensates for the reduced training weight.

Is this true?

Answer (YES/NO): NO